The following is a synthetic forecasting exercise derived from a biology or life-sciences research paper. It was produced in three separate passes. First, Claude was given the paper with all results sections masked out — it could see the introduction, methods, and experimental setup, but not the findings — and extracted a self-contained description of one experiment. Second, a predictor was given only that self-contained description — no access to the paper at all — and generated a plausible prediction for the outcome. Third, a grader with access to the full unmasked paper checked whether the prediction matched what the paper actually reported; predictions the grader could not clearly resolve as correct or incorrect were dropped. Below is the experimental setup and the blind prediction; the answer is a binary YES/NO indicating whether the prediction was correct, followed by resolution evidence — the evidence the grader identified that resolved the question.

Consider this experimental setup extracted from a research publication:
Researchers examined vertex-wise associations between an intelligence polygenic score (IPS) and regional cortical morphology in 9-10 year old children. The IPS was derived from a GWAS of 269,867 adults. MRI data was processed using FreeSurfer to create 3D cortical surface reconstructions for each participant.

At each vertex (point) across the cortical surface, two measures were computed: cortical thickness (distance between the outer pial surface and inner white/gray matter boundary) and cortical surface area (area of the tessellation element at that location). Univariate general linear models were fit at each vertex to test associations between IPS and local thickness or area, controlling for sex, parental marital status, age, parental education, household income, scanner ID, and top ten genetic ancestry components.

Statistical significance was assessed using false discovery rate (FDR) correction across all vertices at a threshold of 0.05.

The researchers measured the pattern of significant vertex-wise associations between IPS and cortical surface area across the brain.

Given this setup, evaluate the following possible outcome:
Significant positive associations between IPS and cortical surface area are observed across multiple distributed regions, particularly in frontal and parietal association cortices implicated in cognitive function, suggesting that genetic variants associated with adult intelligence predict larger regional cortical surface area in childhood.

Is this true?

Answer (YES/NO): NO